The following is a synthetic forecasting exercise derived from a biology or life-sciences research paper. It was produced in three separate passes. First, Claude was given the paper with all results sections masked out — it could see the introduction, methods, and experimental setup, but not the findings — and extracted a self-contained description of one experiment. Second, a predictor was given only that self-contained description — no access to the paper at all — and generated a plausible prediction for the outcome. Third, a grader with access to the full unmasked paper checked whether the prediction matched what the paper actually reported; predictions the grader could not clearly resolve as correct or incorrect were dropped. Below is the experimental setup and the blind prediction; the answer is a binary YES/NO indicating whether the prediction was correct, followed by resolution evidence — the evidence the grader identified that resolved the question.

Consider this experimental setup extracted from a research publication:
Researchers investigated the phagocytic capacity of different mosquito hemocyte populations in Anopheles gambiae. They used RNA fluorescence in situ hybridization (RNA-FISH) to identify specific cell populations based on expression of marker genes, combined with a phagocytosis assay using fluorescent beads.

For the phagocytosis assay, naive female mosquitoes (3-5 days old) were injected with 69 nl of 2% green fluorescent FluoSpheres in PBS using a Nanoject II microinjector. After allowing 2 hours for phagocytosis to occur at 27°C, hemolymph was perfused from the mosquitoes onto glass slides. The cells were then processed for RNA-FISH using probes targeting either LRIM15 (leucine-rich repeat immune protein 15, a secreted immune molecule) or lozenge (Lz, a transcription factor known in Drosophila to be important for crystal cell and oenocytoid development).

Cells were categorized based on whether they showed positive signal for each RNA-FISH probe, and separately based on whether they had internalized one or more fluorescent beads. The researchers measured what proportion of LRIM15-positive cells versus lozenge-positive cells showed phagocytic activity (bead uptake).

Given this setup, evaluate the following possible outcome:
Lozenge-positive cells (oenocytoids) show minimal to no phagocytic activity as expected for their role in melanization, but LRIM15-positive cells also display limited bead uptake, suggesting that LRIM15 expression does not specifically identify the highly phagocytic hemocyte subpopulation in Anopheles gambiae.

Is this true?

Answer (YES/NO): NO